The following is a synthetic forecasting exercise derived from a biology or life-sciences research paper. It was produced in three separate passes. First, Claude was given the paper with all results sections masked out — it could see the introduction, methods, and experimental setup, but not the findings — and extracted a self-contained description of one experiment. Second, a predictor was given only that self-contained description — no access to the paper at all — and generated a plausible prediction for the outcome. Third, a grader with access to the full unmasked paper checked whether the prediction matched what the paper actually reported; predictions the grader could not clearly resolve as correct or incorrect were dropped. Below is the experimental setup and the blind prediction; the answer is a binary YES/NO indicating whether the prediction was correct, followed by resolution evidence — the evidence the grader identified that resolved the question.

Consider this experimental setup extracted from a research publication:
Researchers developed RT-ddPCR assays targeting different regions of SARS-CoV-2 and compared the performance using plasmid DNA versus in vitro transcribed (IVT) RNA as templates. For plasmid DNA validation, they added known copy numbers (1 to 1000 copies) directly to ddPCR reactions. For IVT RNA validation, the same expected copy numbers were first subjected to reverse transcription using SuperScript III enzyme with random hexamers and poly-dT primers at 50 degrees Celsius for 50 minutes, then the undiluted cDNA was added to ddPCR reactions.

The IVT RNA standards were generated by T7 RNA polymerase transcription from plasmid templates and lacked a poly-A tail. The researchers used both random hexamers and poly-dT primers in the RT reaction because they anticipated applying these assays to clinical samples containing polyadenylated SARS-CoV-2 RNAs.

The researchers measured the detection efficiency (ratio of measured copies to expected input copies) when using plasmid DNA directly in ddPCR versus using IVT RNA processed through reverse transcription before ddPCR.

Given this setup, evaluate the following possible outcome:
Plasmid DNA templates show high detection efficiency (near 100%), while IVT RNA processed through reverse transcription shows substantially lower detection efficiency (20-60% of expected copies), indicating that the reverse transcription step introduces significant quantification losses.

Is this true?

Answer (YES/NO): NO